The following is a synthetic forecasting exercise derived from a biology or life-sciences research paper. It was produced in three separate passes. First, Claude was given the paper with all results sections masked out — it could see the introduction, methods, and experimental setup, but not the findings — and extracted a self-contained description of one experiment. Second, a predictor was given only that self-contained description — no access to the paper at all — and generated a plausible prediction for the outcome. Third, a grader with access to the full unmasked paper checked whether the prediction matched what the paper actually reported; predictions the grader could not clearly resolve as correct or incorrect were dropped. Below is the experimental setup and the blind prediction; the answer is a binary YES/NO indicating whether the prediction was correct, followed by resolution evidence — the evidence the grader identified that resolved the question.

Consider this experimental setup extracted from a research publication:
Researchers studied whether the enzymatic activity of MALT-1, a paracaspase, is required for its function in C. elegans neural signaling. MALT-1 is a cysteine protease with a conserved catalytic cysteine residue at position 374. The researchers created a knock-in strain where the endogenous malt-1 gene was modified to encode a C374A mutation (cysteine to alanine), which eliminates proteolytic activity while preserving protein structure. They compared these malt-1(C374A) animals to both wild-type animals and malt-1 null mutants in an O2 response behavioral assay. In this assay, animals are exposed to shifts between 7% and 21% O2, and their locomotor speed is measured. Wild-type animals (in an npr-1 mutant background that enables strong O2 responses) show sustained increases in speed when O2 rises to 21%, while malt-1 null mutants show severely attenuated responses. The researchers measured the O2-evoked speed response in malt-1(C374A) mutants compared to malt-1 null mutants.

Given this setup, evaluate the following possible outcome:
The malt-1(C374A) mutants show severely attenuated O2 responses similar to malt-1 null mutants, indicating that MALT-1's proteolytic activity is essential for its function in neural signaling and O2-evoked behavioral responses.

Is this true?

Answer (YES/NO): YES